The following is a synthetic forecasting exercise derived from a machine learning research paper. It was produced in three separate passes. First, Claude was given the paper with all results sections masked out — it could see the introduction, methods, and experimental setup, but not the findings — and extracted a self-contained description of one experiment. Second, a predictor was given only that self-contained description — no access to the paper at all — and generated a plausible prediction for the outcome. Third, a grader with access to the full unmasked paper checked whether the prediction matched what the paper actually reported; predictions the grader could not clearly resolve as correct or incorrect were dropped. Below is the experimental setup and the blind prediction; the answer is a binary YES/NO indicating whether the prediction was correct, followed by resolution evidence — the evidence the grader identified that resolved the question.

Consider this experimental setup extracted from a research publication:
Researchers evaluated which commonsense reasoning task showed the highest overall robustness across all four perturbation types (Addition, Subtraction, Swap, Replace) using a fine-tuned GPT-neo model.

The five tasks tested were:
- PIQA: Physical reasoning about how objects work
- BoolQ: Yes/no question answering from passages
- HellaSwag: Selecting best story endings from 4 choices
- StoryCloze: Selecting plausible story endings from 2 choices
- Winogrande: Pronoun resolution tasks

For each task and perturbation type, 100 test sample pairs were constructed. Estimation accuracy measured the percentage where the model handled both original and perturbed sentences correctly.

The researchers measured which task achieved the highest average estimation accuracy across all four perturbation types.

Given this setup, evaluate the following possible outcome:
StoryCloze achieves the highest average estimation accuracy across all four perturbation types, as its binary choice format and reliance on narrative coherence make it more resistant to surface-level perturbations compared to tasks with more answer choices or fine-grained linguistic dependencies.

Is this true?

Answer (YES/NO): YES